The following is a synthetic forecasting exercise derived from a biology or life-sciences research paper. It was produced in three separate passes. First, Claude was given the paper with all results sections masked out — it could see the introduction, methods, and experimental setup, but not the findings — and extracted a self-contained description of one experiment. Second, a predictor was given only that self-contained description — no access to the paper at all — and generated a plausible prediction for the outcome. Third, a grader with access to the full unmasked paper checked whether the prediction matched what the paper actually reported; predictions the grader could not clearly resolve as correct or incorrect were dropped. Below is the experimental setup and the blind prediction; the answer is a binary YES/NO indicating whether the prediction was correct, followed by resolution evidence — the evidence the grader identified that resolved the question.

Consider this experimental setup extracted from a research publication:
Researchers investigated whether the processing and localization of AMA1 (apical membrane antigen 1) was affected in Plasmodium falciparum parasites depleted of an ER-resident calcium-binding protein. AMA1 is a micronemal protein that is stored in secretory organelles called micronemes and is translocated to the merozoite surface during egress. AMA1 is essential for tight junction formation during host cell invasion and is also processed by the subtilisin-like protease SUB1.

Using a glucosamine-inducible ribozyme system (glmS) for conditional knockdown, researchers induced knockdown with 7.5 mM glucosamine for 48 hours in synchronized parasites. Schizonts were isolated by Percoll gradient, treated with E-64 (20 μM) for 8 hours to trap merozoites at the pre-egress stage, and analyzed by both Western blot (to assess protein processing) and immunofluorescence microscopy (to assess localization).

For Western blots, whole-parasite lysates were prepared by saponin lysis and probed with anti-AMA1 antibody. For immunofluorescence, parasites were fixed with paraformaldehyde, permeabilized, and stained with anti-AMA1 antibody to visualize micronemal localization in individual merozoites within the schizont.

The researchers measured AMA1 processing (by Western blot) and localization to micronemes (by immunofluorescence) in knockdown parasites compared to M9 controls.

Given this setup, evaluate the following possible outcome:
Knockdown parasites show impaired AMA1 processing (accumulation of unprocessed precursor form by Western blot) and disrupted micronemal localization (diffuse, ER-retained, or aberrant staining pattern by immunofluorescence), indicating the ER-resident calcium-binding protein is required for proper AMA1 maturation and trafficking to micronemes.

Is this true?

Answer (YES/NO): NO